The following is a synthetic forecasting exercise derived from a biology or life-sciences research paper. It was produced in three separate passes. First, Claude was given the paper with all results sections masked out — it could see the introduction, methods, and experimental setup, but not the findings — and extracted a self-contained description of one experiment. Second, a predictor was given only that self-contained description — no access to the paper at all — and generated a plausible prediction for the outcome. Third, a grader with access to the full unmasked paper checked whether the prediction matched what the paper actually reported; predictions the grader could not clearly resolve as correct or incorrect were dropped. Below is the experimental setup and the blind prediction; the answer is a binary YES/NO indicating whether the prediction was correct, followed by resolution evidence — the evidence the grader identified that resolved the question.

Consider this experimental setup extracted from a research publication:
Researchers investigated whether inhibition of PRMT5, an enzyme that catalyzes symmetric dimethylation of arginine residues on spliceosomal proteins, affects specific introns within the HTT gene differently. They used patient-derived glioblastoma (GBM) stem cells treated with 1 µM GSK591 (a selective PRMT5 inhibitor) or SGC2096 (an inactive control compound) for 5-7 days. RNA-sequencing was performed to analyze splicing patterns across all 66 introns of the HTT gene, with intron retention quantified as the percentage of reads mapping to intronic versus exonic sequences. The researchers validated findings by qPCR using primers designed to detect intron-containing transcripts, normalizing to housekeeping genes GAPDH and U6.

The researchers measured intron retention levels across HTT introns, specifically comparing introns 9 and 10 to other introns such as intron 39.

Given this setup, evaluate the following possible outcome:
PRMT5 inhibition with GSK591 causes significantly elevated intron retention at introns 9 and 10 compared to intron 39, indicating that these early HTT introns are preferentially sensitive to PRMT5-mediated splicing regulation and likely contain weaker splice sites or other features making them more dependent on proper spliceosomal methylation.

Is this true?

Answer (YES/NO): YES